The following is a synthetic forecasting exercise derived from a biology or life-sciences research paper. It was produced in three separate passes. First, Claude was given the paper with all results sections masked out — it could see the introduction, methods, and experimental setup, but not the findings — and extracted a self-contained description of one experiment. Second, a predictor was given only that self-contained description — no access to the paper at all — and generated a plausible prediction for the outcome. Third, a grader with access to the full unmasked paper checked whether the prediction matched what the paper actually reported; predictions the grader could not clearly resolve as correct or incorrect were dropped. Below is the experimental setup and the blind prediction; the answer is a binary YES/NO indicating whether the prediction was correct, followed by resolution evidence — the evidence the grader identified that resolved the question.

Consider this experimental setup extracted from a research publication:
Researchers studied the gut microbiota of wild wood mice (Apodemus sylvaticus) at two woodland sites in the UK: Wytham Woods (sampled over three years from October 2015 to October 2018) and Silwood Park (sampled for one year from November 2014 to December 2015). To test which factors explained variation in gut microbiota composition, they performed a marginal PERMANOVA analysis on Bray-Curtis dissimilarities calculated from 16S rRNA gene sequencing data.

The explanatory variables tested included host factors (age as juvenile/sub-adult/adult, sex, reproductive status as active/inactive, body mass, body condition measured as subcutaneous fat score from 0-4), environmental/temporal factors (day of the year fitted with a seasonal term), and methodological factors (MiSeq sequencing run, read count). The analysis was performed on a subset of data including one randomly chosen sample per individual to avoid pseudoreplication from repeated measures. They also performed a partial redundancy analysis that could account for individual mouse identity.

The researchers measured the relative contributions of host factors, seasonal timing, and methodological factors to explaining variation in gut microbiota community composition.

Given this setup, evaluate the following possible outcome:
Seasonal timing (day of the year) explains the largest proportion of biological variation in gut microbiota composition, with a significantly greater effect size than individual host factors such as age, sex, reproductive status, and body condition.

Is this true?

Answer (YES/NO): YES